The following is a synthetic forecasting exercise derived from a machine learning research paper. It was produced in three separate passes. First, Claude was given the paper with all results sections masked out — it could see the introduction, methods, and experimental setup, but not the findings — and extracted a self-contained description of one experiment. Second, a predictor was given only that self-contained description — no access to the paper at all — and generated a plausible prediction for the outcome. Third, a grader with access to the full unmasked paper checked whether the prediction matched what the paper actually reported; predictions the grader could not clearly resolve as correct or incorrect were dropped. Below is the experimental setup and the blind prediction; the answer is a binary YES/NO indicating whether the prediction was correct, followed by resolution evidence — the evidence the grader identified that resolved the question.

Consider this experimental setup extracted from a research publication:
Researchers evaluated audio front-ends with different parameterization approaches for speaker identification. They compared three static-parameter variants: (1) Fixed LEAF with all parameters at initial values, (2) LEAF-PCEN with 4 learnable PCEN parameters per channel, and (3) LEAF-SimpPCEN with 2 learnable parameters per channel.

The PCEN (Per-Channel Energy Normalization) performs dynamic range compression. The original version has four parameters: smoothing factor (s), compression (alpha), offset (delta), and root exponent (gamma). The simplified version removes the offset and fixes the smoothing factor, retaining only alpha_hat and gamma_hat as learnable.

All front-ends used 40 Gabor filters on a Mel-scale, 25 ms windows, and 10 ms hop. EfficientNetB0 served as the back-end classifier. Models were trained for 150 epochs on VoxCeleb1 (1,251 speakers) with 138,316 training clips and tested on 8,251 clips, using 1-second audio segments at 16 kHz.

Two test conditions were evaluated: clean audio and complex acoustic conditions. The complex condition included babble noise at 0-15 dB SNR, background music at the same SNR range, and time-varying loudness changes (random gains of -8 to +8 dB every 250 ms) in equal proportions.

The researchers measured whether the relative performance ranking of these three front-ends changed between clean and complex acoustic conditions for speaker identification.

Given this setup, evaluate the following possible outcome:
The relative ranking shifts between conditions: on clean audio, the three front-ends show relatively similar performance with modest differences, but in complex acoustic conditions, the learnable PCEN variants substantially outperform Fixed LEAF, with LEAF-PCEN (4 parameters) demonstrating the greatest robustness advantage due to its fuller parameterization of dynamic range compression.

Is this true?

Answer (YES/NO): NO